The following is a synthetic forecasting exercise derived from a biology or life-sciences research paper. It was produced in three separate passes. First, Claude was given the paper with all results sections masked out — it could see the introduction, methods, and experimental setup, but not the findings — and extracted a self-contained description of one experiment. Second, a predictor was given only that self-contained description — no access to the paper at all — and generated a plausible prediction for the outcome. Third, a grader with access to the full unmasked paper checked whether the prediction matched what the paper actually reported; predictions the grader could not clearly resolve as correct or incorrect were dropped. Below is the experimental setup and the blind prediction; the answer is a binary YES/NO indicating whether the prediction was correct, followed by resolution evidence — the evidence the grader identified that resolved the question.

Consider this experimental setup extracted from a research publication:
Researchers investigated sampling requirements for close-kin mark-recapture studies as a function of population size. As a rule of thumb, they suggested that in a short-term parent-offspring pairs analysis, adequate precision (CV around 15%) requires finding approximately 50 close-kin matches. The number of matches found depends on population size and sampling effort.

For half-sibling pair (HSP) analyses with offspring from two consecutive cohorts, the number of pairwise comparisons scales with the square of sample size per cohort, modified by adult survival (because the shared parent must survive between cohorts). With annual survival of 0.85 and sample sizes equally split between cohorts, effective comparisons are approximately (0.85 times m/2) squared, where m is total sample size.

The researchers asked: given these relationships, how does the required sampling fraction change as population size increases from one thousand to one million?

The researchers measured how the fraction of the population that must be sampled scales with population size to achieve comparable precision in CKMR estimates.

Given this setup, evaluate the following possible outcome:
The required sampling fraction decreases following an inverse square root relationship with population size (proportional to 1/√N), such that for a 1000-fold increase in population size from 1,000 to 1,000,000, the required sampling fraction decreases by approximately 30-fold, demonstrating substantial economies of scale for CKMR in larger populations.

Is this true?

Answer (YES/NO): YES